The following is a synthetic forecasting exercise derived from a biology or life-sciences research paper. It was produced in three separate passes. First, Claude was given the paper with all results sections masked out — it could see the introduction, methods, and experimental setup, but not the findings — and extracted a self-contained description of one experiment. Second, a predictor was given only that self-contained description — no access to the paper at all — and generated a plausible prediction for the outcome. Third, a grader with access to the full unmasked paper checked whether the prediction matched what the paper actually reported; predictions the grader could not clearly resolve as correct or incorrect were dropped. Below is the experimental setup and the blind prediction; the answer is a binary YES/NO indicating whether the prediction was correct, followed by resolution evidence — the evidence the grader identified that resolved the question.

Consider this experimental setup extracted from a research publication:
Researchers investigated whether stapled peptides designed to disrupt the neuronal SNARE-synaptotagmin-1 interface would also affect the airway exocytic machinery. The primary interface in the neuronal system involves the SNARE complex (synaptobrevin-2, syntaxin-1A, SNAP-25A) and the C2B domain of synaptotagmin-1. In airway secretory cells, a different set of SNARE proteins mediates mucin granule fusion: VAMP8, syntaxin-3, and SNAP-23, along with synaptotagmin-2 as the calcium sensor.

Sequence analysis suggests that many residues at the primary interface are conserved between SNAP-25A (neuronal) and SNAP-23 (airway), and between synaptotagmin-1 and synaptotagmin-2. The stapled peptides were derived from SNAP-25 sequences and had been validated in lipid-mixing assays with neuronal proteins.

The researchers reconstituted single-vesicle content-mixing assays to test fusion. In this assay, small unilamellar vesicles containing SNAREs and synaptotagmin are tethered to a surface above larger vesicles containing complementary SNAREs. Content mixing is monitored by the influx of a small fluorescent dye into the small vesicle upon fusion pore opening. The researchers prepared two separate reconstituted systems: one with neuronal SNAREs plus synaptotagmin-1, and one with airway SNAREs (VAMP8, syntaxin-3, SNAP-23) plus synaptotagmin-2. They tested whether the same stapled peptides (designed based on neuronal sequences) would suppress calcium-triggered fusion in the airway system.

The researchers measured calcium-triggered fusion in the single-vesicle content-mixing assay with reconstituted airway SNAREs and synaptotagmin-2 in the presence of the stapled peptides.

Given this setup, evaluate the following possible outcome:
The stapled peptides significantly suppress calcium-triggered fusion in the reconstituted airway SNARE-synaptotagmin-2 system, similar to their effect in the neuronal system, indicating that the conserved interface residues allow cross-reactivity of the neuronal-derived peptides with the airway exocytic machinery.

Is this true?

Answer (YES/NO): YES